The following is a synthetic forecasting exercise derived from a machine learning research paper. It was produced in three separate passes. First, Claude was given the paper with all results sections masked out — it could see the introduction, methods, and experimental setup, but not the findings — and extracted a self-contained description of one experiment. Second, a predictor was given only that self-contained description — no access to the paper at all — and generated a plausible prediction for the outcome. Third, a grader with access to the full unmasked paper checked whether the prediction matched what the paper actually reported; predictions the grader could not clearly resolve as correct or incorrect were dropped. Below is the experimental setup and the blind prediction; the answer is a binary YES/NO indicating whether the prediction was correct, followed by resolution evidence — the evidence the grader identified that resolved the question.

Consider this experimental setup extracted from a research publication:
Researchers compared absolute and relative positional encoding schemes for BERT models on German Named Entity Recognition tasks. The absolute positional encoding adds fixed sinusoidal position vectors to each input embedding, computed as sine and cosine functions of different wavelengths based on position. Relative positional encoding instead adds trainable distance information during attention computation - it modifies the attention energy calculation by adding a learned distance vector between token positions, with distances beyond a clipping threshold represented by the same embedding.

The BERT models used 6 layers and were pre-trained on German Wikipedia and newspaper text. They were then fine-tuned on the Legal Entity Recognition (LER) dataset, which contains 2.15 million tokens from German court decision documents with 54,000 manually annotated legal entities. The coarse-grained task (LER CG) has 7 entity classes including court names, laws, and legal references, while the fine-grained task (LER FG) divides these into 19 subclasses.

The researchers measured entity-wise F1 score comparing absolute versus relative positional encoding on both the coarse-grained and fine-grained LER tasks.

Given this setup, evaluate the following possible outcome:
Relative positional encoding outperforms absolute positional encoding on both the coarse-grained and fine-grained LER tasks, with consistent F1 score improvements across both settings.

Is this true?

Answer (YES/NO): YES